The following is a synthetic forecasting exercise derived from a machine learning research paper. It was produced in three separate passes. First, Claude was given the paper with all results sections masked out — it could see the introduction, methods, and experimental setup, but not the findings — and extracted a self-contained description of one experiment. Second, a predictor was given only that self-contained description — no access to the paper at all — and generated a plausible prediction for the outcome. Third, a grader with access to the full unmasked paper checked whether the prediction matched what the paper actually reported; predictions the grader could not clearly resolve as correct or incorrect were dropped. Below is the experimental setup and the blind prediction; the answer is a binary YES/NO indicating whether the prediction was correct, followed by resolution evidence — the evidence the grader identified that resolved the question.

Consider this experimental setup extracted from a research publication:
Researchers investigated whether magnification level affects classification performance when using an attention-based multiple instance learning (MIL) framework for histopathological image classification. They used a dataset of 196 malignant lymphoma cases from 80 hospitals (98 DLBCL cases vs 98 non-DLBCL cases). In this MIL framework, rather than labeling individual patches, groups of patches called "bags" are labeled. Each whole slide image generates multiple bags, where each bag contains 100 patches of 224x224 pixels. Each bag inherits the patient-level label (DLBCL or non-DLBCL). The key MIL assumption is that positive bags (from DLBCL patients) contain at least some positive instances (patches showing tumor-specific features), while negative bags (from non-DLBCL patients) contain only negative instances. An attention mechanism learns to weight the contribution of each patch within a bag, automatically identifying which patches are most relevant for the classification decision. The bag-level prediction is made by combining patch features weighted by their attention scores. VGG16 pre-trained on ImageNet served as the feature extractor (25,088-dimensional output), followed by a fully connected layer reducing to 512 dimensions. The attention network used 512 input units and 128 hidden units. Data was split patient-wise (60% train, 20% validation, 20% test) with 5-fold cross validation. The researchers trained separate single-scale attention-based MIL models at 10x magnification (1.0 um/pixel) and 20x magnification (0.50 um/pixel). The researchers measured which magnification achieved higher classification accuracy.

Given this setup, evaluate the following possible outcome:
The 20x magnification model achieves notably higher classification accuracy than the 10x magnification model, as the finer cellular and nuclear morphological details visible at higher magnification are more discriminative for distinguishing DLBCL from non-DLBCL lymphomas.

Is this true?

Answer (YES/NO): NO